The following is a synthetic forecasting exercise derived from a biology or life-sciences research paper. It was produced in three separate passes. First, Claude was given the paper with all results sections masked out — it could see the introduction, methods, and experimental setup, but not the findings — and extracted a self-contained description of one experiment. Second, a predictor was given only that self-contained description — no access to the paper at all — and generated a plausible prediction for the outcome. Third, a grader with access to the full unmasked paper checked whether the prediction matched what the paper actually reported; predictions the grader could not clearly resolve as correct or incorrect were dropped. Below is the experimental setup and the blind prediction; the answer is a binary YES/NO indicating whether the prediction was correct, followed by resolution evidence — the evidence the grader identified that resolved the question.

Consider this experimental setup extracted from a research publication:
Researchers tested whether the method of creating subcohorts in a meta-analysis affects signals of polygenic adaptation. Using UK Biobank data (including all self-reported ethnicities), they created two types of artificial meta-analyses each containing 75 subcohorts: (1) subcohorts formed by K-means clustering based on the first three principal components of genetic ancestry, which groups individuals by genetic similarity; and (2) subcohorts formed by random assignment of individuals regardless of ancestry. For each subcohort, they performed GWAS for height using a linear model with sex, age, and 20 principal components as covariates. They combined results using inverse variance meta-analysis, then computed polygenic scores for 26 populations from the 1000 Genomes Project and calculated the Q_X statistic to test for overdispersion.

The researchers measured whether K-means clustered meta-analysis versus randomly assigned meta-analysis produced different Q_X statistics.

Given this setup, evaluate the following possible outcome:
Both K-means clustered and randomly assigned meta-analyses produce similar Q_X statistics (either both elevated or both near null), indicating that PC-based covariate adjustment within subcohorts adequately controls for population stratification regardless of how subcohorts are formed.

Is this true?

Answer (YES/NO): NO